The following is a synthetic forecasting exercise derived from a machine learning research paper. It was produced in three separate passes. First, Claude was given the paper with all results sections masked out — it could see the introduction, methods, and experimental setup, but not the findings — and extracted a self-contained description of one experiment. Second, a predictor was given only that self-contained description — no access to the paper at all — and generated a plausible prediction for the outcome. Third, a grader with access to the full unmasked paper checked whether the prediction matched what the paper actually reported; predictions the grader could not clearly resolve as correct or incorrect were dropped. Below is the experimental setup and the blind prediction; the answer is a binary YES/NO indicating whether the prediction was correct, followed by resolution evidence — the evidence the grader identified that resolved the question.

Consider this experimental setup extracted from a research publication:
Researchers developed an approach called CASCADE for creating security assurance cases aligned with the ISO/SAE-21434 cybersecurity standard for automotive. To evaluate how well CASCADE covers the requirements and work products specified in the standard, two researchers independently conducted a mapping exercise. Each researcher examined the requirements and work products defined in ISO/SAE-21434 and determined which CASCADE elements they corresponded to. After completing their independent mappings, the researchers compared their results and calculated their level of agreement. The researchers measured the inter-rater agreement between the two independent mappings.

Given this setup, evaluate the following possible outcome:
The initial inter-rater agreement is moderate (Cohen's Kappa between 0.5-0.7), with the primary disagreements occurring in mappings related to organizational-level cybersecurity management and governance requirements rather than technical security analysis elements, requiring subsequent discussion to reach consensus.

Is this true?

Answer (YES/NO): NO